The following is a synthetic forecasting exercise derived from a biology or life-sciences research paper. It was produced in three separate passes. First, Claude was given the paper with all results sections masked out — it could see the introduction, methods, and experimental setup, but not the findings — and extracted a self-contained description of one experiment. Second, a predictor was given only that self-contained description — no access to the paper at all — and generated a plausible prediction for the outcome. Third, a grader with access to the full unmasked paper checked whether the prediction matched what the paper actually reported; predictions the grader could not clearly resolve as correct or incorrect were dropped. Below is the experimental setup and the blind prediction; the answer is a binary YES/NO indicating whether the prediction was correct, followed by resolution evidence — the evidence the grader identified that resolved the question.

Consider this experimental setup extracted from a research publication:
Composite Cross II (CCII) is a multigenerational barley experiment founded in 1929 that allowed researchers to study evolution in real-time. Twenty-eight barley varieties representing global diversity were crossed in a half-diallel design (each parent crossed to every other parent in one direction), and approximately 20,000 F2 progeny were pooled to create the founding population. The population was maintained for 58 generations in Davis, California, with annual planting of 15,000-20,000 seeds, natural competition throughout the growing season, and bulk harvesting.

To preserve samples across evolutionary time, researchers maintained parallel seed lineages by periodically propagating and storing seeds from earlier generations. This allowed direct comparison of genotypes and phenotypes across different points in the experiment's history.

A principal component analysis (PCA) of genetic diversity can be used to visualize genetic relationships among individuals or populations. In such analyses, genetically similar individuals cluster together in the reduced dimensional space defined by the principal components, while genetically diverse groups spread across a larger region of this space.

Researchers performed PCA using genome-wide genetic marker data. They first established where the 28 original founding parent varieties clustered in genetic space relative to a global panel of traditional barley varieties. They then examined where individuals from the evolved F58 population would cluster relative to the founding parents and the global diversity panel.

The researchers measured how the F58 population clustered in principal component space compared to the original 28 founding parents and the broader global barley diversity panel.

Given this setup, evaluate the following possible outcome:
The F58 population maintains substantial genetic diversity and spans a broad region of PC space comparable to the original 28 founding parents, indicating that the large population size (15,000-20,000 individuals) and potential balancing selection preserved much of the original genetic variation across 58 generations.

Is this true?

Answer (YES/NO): NO